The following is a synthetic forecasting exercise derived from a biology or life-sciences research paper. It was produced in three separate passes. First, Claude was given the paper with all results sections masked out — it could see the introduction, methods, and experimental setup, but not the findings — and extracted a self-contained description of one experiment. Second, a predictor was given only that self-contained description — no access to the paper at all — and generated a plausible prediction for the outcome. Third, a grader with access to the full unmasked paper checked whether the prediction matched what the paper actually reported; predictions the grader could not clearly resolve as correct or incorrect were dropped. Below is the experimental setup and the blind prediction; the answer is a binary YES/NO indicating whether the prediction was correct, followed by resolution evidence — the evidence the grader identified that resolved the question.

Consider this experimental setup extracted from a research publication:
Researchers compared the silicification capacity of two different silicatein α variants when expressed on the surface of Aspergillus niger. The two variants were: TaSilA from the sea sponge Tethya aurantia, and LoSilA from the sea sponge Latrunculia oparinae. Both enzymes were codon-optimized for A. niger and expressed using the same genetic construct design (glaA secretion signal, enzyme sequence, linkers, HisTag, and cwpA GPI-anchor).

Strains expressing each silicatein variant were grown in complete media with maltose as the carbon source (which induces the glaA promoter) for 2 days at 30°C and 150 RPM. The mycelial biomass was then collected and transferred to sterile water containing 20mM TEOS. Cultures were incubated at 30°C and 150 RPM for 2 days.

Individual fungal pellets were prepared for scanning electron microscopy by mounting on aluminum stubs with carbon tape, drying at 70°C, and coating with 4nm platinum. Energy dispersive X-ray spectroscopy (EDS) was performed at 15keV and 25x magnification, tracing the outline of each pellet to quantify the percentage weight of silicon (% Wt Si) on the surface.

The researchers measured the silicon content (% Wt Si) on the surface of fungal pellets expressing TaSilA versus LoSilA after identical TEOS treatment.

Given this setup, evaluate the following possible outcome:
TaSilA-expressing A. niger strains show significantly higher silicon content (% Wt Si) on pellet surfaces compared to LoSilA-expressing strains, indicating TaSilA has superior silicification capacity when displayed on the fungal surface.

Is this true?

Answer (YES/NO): NO